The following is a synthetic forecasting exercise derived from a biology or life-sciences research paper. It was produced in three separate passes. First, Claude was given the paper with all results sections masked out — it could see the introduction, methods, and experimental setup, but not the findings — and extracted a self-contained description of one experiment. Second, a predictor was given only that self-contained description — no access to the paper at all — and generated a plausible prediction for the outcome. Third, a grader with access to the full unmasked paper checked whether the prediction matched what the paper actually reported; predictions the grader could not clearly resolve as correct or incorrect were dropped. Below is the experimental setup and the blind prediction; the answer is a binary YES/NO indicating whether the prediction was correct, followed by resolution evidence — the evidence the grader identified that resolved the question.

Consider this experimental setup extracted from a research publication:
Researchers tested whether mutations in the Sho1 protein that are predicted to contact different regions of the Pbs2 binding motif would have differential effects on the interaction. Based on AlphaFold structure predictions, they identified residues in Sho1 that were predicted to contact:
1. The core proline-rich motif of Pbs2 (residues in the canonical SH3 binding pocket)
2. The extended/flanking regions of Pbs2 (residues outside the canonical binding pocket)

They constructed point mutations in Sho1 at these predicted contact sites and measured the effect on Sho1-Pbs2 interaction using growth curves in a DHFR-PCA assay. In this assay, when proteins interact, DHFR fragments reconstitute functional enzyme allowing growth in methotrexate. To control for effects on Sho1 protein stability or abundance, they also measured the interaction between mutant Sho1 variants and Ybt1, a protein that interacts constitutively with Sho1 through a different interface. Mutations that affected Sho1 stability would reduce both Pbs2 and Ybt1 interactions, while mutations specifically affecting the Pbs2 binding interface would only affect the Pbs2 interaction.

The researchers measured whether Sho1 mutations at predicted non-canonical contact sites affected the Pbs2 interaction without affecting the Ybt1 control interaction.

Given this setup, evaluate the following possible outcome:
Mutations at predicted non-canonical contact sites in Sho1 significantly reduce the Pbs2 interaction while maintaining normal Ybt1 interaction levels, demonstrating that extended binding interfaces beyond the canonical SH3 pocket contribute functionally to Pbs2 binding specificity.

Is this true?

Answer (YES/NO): YES